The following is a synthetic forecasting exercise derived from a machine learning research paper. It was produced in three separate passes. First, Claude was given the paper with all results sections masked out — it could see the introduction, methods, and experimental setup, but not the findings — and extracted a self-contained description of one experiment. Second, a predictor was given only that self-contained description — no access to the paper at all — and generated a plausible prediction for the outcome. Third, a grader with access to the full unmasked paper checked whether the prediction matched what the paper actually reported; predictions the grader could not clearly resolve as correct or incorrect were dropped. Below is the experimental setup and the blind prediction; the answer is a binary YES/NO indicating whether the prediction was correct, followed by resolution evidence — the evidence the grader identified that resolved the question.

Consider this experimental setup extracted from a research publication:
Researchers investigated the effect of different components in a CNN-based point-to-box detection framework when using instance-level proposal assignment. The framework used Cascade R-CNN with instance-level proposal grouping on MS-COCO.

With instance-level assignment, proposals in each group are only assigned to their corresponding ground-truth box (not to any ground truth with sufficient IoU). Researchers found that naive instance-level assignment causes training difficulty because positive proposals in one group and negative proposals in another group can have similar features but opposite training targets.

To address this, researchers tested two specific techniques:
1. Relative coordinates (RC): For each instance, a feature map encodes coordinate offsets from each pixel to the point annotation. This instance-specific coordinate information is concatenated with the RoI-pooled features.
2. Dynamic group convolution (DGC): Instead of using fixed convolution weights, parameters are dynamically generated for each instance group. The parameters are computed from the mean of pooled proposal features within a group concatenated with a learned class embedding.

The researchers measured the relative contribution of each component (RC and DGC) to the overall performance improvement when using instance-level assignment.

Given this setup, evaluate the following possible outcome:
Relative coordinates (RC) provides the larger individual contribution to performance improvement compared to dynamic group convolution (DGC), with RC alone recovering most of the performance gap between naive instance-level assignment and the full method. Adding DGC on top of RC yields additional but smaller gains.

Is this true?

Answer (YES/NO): NO